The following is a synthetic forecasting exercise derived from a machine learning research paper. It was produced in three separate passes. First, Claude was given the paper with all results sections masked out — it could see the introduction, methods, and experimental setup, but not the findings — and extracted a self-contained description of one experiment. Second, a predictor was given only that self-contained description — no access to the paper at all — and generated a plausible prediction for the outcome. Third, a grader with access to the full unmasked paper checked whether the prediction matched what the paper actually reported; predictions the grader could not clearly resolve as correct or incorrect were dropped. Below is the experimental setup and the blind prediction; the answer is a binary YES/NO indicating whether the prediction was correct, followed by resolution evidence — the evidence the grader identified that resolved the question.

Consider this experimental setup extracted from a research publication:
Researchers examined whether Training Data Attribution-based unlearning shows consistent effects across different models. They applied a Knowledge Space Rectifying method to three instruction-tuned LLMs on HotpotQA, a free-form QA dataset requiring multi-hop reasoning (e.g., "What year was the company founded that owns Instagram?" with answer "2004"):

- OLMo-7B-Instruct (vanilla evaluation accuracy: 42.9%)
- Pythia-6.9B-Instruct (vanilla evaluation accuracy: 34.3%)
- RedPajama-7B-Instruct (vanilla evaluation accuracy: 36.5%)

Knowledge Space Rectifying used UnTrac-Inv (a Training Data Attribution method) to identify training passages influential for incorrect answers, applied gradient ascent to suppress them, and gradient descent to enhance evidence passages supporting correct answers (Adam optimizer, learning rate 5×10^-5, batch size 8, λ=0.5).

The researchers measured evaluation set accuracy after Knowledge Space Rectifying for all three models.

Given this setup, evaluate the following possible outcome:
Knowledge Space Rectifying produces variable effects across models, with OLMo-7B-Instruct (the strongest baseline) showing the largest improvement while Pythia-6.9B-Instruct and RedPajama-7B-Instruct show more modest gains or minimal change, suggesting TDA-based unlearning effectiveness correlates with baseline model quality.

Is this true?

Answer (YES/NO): NO